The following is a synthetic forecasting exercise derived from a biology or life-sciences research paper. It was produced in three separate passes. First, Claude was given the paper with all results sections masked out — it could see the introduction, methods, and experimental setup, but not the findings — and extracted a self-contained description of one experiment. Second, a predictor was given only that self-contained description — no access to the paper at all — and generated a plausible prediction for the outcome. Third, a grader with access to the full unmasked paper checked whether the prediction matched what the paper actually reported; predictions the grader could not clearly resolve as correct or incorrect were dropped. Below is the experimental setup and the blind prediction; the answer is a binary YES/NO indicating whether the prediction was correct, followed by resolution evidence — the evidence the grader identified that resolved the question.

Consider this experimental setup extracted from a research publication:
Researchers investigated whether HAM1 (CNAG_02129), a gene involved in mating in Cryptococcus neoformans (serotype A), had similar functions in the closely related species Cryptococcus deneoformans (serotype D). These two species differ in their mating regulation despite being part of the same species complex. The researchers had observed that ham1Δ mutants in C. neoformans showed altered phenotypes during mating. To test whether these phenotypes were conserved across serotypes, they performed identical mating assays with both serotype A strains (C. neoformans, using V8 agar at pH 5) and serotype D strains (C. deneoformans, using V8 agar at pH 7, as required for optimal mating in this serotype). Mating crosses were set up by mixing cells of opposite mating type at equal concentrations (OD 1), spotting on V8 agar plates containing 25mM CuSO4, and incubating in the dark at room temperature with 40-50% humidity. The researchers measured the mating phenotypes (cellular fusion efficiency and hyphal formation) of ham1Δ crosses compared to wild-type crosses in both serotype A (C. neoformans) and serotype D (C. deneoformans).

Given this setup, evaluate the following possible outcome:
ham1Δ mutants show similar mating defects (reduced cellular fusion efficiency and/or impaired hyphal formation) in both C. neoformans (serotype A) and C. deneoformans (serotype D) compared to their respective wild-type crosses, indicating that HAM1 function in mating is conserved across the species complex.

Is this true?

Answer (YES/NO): NO